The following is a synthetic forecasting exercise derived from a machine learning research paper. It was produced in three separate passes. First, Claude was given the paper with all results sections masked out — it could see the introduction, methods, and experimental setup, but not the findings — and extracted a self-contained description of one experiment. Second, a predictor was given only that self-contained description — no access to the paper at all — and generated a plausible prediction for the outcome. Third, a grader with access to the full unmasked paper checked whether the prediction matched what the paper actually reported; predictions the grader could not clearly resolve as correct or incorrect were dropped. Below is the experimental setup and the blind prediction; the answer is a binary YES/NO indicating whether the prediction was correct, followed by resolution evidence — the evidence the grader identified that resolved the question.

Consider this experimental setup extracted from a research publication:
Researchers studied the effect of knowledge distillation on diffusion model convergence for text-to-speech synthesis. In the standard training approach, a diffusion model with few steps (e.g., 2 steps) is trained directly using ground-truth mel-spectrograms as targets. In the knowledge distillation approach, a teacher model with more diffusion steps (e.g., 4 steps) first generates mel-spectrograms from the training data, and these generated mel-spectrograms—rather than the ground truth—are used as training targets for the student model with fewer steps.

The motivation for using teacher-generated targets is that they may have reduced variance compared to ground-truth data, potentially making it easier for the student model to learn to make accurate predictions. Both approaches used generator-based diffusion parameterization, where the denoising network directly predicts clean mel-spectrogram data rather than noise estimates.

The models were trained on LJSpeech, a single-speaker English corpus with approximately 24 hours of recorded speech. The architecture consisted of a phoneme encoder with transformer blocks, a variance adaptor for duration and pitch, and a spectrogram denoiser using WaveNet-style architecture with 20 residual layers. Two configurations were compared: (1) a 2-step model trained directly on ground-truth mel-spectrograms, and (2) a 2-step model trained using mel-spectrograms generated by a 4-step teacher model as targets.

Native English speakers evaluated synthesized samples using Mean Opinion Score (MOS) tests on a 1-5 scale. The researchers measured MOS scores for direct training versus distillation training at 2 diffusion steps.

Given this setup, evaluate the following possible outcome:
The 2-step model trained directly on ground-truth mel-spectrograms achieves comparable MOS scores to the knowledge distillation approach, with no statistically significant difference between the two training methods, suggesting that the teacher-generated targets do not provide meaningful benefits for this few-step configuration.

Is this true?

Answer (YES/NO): NO